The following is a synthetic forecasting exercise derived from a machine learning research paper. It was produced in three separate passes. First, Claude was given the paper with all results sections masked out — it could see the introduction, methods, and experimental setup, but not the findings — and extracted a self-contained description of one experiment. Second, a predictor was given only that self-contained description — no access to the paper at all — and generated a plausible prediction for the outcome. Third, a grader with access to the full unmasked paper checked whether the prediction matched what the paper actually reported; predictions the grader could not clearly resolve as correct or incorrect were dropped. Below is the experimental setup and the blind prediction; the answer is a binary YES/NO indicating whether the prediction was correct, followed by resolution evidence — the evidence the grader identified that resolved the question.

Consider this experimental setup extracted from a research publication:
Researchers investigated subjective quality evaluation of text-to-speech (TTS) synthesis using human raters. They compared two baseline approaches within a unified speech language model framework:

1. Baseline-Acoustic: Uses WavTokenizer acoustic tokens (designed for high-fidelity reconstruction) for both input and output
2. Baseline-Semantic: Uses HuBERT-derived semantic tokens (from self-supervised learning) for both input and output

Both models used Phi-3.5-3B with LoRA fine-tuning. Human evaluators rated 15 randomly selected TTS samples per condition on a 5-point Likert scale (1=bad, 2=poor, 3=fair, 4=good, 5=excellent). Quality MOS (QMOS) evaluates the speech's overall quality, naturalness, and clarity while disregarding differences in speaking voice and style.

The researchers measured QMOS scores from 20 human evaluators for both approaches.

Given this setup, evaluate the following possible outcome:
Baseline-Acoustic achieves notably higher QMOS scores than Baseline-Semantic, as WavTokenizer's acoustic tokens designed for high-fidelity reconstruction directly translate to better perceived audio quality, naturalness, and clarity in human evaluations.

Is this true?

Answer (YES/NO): YES